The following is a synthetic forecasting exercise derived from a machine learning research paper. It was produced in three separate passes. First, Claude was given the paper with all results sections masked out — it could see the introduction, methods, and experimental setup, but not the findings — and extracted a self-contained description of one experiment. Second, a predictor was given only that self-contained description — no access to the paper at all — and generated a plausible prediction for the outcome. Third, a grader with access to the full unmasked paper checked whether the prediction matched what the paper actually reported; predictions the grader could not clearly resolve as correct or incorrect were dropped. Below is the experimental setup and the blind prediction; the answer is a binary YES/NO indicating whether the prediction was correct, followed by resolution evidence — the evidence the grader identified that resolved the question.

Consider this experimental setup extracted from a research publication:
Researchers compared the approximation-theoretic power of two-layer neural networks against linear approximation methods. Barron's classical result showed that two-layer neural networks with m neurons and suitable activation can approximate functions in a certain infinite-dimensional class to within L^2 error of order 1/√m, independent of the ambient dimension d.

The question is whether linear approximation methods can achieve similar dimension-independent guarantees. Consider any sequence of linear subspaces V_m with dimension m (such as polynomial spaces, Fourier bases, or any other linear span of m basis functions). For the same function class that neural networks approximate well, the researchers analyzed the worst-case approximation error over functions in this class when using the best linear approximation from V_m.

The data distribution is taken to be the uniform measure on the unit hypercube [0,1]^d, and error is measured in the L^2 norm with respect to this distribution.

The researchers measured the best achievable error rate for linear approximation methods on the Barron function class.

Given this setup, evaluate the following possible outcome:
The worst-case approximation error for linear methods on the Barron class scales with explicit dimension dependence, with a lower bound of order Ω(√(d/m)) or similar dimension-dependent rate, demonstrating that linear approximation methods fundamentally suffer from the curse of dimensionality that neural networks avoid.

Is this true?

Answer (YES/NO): NO